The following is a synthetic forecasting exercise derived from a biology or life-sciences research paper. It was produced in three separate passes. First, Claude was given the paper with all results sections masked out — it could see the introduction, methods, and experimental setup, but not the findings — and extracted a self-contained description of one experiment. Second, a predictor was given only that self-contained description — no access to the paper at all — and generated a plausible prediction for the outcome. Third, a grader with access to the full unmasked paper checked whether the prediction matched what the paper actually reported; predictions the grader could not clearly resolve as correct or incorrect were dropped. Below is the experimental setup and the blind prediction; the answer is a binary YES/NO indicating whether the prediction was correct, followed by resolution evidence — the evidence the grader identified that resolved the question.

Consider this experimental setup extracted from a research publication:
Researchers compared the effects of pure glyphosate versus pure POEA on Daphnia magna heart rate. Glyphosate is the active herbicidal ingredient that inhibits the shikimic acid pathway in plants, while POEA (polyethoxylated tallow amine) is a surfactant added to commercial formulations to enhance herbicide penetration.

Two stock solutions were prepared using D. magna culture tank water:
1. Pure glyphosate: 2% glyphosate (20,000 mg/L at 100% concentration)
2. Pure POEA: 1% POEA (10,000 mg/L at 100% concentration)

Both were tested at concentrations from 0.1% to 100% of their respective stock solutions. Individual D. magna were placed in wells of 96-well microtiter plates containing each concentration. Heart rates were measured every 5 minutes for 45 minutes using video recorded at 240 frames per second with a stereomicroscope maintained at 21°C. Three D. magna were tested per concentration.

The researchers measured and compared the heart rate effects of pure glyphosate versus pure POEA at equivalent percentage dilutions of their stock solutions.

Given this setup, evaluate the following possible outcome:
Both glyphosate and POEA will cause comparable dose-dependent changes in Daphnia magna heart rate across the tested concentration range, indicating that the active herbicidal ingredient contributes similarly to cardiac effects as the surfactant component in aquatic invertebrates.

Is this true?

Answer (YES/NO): NO